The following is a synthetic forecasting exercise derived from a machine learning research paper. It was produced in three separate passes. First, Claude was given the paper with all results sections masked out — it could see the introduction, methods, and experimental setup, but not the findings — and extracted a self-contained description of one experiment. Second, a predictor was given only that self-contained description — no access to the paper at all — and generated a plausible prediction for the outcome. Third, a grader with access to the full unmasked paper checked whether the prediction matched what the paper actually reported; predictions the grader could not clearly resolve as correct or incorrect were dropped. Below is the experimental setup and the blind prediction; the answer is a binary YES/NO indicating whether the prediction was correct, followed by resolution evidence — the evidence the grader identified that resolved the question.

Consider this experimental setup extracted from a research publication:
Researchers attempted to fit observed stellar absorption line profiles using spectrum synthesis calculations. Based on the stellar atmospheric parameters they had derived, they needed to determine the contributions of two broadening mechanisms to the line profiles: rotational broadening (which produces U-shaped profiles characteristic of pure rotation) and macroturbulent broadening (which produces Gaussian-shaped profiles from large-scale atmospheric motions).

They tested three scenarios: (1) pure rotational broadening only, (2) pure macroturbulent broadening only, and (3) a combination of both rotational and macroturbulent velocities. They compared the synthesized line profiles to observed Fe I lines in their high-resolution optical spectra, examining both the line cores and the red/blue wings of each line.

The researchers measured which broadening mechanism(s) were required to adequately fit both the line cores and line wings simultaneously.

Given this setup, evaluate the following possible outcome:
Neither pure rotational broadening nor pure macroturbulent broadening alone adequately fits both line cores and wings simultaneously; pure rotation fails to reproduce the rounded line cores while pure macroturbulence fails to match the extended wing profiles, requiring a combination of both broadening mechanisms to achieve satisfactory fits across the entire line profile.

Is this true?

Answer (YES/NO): NO